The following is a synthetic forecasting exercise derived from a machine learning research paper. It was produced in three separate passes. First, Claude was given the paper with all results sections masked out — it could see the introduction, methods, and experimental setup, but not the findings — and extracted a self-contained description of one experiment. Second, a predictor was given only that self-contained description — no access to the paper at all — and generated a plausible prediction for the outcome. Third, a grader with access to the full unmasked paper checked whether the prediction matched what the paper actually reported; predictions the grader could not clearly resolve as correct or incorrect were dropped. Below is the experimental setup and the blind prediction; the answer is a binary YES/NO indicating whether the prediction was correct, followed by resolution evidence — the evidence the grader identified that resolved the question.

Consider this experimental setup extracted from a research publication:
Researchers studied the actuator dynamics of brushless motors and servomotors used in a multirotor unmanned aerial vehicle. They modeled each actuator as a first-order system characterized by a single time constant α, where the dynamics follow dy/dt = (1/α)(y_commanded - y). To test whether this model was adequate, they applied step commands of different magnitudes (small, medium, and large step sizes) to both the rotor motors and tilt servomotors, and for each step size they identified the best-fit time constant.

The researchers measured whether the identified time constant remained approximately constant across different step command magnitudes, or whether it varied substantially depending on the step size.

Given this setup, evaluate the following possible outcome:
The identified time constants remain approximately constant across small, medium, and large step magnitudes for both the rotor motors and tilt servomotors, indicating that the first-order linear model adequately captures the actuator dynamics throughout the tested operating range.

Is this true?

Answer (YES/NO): NO